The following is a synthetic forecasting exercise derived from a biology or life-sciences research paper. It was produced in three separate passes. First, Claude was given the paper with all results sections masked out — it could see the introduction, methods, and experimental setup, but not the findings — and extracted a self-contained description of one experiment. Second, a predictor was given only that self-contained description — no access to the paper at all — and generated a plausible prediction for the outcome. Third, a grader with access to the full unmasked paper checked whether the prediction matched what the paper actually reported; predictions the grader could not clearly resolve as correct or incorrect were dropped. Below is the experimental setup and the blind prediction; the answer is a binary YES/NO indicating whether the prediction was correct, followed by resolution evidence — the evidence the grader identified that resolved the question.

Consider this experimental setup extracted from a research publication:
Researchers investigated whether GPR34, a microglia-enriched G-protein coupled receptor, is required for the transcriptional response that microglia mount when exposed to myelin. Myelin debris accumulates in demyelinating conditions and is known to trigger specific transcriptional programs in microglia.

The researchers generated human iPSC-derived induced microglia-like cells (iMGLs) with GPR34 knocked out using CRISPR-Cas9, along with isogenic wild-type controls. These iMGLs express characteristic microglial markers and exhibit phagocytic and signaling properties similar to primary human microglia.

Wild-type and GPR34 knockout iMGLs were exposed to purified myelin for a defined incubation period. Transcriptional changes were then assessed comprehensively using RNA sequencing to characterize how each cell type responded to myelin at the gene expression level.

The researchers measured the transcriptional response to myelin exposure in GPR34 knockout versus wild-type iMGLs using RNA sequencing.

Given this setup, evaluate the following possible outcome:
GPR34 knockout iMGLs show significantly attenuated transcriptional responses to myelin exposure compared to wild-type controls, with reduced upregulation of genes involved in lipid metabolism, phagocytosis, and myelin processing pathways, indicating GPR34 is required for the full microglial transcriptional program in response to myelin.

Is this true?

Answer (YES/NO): NO